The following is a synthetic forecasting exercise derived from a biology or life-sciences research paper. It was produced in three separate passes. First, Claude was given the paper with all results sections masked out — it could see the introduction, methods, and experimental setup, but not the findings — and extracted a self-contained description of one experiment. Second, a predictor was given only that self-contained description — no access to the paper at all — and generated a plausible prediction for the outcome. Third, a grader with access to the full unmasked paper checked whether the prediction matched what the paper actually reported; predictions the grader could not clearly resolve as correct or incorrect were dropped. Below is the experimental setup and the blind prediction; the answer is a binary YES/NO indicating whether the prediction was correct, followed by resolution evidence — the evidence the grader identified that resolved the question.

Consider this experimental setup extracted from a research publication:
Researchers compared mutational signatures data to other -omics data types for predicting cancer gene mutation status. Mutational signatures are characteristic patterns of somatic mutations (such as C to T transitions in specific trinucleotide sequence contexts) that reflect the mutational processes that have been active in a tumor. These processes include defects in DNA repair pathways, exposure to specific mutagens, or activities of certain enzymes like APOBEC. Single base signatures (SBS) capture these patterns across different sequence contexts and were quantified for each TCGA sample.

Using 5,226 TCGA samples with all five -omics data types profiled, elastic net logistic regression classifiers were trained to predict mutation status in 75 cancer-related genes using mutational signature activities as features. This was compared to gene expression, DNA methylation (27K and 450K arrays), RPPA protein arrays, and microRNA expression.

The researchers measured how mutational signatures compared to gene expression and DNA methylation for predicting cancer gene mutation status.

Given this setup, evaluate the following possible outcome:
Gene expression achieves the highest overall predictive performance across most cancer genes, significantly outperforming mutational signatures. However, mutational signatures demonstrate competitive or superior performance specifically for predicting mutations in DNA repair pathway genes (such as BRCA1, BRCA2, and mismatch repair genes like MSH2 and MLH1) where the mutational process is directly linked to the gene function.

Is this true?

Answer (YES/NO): NO